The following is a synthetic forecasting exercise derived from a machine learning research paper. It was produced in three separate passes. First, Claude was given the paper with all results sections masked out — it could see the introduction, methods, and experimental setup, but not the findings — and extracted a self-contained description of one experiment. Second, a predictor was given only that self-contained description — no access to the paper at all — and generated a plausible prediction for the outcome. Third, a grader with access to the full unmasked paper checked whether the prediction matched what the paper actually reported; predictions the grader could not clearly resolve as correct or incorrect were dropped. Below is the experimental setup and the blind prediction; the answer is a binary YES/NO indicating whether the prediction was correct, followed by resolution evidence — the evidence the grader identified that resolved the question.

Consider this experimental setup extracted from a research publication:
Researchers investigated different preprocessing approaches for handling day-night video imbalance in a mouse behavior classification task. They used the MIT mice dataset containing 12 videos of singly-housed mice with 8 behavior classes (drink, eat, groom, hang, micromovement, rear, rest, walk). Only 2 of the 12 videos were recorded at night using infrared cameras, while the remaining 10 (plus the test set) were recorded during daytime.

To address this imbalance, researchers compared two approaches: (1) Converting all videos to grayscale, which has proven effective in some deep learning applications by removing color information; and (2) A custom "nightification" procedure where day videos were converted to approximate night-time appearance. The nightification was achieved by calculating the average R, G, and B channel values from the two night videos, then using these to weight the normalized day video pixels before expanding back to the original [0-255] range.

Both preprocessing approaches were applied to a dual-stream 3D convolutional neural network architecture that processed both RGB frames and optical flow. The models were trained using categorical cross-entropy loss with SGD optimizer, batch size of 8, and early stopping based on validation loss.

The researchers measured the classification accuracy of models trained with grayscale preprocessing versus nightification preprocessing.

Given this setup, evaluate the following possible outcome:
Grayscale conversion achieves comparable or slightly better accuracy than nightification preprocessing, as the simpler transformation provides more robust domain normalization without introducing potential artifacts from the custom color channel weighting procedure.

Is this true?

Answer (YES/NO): NO